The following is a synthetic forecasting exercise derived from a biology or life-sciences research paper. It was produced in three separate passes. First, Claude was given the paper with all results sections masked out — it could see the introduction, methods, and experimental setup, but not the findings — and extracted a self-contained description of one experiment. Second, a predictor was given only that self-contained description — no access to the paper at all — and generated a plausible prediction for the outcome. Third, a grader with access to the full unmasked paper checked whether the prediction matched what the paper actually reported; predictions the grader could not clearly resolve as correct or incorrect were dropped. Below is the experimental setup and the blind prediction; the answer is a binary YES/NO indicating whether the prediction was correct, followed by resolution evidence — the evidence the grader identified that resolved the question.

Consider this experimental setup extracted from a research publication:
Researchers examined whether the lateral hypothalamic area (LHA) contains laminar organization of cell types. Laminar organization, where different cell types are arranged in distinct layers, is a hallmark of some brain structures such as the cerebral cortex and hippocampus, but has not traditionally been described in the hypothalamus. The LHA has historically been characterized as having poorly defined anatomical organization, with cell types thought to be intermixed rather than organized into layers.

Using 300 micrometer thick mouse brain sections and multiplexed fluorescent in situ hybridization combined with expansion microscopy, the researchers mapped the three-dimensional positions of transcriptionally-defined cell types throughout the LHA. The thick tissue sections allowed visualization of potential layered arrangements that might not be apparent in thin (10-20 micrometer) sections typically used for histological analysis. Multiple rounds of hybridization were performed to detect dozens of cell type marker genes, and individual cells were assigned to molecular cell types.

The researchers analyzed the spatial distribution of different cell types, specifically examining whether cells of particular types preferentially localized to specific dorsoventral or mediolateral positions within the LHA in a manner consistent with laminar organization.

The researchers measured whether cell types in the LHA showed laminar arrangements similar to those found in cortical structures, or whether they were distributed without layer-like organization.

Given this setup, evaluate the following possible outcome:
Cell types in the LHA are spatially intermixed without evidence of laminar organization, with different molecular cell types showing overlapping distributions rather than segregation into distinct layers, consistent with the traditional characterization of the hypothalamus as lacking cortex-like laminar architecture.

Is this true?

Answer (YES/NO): NO